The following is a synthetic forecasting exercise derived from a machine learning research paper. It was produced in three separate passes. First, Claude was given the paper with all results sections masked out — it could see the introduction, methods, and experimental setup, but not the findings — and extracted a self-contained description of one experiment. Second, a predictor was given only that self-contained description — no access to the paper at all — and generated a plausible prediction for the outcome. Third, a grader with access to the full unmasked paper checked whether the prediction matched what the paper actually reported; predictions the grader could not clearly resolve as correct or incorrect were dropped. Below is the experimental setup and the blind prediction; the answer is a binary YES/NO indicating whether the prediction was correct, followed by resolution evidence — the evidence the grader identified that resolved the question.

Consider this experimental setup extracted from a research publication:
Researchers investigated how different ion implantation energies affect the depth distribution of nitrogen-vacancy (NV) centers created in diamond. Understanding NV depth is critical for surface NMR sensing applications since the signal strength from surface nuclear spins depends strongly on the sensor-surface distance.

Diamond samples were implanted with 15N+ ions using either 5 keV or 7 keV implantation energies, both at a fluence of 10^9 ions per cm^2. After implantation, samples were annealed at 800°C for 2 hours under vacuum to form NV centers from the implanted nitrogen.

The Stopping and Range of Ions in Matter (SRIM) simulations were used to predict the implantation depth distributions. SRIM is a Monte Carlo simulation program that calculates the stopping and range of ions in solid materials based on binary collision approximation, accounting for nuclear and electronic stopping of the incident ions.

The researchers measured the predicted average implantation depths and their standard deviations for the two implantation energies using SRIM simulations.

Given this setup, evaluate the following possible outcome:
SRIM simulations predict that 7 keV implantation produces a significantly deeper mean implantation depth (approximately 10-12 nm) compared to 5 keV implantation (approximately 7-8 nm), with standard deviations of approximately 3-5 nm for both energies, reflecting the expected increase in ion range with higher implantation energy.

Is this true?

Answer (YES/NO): YES